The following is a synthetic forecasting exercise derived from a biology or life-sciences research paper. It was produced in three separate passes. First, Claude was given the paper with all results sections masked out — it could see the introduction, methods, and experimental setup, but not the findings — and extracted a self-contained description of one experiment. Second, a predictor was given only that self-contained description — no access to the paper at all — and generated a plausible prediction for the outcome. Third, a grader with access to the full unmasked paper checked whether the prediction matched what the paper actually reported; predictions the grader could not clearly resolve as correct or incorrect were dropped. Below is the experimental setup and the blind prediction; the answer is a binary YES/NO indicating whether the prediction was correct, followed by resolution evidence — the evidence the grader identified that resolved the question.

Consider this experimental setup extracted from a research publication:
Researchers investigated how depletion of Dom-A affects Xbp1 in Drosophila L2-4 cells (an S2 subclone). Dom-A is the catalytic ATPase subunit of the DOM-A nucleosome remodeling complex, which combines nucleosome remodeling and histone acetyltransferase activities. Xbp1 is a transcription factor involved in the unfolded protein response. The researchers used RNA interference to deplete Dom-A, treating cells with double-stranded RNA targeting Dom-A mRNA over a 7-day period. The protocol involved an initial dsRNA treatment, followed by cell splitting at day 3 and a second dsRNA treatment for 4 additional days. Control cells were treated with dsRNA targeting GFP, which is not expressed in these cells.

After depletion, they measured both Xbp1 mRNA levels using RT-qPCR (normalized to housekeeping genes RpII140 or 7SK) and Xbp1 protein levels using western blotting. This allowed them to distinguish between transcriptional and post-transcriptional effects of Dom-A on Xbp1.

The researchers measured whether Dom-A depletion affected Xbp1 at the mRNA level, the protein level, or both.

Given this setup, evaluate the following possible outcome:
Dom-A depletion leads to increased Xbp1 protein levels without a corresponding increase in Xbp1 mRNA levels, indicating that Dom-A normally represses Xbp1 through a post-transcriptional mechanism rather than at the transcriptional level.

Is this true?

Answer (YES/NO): NO